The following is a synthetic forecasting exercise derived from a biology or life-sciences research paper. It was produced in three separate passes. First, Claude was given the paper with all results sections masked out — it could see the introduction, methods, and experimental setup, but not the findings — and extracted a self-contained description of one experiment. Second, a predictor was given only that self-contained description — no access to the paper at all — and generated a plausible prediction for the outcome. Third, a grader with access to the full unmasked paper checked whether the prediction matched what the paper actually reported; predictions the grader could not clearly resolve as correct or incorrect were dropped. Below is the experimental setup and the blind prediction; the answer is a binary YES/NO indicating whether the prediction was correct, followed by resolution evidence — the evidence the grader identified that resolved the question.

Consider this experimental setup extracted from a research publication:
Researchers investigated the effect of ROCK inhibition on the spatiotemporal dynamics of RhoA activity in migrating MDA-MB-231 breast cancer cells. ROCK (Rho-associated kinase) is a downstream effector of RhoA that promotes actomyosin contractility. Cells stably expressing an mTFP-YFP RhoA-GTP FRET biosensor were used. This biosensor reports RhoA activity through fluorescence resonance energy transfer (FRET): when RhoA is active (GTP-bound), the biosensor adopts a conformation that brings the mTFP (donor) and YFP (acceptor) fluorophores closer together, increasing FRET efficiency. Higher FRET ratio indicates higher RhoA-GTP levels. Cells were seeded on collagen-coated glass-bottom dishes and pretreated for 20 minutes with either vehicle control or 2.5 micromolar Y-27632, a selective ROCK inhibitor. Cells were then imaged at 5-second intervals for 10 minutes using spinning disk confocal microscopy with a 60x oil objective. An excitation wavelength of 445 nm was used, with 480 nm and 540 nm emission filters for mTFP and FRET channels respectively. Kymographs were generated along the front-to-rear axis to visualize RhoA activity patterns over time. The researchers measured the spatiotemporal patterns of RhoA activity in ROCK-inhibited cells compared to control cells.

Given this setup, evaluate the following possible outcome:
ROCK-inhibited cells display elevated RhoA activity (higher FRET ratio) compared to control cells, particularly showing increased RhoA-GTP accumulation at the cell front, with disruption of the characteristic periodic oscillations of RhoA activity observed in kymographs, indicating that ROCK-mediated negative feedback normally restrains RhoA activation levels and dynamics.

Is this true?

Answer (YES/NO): NO